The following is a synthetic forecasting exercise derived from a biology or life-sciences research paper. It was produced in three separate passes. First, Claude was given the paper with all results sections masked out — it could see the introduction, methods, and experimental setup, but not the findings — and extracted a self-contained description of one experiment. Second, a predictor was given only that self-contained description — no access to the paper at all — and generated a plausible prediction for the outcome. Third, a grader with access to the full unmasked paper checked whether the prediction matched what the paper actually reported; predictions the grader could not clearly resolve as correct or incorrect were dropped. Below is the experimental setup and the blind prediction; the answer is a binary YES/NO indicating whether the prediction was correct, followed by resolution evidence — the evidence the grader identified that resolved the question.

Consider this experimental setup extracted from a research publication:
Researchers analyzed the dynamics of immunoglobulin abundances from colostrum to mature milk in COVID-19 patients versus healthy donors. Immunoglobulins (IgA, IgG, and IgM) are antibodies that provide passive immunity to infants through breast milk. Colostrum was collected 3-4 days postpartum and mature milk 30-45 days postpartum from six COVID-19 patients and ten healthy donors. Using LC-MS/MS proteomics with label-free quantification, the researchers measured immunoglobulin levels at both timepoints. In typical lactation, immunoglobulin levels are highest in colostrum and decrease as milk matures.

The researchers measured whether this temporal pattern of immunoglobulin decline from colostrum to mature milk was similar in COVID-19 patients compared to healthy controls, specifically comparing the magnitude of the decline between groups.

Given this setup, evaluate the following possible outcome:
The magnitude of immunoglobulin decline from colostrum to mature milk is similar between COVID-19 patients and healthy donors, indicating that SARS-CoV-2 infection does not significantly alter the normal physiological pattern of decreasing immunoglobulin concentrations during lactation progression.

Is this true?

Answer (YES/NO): NO